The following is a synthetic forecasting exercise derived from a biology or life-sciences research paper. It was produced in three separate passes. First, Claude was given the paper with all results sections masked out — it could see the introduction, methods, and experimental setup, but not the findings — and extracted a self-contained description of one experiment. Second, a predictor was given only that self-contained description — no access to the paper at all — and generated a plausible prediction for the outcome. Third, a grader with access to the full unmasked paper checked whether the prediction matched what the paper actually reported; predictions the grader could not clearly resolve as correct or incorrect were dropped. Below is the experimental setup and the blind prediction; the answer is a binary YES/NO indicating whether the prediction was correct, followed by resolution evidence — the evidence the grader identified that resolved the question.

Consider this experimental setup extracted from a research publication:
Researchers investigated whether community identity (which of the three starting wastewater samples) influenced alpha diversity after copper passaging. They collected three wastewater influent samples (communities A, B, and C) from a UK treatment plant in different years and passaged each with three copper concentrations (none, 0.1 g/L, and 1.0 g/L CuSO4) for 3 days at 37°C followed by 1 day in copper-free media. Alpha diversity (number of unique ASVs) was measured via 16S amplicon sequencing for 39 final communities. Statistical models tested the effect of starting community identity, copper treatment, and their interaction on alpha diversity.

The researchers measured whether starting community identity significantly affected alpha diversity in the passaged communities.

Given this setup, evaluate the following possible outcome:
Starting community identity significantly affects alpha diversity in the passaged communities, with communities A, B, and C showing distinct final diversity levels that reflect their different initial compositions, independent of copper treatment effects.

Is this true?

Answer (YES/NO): NO